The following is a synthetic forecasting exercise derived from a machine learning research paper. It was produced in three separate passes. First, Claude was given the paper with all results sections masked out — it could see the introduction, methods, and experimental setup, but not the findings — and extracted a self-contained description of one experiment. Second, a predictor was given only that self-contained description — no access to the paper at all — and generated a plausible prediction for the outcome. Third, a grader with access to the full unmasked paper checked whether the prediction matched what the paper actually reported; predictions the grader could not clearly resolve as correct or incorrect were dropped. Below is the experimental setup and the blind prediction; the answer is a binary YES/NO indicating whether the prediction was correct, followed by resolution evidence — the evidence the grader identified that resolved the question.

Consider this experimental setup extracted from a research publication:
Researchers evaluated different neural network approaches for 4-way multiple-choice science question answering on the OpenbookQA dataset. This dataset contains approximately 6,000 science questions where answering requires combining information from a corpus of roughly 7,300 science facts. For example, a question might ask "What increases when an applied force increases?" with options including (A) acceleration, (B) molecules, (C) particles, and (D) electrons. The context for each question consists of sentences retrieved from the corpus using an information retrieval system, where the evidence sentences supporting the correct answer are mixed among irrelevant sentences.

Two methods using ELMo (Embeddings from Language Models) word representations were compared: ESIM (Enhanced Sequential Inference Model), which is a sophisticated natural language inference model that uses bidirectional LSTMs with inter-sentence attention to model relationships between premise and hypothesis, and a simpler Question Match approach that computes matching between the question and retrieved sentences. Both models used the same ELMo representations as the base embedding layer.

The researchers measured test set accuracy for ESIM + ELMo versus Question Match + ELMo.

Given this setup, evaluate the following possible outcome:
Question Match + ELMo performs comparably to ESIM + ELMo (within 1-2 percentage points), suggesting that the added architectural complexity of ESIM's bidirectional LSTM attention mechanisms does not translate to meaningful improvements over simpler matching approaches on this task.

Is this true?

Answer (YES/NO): NO